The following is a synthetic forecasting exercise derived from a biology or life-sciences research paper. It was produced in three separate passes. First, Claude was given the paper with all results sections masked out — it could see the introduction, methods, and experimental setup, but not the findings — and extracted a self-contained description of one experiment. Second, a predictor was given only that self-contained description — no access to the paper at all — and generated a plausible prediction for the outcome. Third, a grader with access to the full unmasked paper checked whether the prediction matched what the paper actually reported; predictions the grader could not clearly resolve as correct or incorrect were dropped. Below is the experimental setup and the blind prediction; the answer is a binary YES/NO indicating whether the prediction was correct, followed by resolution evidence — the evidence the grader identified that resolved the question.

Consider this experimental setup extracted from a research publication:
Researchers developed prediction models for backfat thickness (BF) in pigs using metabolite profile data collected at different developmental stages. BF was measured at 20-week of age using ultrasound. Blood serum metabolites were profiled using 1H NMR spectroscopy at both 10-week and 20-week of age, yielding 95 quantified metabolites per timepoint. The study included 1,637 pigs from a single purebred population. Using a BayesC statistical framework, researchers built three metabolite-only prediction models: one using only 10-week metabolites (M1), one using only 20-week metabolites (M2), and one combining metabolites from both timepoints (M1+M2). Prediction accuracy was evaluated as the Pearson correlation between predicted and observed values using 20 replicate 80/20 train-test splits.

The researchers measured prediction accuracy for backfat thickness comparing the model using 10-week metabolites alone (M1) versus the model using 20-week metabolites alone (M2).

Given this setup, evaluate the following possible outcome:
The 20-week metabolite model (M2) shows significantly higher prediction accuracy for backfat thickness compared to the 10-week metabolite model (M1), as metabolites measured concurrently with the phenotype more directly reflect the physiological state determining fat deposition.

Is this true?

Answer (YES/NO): YES